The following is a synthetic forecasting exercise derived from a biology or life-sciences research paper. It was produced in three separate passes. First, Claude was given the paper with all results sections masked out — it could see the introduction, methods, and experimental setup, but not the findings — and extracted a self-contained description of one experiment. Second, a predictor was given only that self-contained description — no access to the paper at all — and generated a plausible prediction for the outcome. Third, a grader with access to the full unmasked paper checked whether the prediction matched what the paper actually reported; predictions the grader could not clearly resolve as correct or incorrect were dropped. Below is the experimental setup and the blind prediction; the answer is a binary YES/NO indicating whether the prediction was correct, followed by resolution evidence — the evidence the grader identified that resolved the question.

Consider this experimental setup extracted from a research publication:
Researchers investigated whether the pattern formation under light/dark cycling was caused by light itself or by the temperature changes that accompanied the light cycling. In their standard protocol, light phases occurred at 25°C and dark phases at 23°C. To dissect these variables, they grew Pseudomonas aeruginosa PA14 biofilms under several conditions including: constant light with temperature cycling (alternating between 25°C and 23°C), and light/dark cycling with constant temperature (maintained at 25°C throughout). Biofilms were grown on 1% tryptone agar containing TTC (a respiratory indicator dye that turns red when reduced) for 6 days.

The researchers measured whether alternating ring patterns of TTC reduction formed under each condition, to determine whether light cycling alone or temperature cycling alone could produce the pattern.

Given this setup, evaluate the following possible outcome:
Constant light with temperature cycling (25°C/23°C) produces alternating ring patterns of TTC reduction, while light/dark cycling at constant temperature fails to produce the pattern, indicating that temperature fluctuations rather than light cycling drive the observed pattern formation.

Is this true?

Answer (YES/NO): NO